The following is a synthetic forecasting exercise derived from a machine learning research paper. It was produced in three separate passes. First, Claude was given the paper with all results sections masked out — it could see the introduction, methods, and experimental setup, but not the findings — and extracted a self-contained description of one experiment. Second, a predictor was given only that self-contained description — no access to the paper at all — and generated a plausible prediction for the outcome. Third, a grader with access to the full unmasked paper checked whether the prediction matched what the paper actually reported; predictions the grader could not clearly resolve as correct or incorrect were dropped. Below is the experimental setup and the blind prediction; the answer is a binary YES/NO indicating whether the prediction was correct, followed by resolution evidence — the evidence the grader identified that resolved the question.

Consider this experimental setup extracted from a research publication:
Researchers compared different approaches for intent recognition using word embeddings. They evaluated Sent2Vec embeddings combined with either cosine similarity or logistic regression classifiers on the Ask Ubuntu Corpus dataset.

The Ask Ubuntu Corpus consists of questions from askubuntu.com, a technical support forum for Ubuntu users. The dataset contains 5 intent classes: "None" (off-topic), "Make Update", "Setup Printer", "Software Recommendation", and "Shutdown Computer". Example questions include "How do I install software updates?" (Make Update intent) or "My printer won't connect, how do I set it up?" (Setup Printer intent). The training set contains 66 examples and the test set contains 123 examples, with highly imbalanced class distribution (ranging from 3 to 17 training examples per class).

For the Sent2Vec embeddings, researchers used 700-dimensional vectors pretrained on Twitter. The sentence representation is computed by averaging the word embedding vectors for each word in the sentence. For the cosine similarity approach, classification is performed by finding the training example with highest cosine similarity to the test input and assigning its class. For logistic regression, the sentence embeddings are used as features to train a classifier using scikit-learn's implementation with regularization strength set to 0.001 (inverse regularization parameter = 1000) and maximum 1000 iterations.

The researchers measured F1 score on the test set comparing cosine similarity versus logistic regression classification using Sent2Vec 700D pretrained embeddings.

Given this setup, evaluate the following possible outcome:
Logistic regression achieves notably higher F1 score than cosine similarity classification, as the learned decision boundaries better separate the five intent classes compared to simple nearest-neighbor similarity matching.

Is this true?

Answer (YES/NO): YES